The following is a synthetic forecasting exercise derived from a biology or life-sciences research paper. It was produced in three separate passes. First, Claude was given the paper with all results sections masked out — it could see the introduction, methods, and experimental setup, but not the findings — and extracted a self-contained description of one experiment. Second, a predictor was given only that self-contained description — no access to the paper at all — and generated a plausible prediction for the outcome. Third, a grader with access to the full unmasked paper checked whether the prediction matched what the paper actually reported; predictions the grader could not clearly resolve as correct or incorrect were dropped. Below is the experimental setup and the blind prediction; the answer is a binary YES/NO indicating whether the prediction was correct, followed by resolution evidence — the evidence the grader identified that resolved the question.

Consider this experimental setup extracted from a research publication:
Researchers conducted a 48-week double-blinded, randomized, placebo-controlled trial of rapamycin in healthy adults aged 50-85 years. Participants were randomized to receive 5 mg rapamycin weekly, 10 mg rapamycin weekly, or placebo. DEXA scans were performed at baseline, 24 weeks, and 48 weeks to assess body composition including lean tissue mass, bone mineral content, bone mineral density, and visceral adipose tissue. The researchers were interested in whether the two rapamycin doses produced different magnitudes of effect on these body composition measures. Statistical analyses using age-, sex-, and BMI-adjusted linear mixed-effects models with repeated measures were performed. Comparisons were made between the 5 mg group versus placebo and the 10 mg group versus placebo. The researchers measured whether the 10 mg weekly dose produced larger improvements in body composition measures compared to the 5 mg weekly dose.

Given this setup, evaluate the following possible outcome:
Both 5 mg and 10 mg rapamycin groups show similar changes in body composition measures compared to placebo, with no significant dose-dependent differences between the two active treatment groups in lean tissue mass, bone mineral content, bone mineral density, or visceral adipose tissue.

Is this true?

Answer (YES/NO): NO